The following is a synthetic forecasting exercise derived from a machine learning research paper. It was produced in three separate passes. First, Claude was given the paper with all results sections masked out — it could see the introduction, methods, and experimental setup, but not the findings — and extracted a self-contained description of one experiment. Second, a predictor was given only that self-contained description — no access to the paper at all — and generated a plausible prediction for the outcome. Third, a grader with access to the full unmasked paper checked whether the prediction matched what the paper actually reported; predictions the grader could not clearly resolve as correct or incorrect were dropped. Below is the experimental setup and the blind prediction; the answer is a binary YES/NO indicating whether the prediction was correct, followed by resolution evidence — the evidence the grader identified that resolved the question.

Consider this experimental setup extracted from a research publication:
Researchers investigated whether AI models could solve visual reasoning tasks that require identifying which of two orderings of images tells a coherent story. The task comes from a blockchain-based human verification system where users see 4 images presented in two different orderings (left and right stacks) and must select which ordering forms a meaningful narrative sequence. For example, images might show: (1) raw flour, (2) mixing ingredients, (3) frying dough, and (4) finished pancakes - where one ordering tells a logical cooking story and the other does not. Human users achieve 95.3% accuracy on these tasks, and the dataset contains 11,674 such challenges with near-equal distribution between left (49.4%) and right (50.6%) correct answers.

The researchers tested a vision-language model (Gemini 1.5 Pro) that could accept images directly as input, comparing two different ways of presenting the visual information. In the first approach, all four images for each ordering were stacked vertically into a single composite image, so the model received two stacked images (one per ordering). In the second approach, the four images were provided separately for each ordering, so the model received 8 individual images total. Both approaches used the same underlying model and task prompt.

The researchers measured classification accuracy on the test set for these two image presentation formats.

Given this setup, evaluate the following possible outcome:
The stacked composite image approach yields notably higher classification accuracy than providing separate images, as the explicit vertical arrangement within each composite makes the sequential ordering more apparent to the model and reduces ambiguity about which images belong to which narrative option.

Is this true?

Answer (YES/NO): YES